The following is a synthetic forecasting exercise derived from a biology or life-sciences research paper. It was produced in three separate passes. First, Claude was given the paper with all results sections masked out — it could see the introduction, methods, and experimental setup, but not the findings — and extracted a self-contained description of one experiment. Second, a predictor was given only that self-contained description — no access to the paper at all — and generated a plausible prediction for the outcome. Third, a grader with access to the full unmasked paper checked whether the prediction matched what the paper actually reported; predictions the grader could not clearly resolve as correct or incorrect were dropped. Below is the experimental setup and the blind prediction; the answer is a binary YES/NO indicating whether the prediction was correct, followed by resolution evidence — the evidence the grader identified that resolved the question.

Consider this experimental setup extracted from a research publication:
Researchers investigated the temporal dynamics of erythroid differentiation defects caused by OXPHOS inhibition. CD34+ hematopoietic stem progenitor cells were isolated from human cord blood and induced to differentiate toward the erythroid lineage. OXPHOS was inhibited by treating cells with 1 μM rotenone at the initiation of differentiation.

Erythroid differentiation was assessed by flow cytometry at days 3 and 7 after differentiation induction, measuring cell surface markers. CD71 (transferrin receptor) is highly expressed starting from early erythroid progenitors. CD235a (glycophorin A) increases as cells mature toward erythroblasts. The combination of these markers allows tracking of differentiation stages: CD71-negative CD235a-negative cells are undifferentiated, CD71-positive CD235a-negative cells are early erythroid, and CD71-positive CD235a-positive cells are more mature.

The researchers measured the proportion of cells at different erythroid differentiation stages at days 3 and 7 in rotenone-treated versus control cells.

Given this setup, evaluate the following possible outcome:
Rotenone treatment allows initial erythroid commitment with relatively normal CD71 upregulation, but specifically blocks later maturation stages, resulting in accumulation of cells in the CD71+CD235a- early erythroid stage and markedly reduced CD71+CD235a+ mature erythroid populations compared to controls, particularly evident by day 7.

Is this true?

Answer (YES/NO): NO